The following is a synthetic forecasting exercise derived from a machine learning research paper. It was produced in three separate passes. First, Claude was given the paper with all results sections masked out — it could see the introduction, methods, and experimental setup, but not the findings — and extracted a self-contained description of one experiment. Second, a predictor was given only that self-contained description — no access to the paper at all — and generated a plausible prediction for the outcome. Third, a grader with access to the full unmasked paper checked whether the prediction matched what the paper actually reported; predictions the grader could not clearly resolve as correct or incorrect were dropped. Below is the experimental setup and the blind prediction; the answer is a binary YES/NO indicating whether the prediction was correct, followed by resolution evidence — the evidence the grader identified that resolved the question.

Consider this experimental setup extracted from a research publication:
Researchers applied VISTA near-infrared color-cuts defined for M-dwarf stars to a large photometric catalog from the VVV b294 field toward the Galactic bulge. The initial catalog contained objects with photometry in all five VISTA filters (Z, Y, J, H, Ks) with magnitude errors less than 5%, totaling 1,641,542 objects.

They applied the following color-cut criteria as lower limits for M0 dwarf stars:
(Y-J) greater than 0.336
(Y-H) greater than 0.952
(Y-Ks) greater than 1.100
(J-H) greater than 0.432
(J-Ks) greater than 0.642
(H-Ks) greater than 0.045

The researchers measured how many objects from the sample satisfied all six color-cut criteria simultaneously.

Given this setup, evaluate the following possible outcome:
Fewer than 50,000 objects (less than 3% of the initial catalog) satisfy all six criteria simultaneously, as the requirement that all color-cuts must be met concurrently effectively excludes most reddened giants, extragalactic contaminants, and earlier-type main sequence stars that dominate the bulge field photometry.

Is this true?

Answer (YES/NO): NO